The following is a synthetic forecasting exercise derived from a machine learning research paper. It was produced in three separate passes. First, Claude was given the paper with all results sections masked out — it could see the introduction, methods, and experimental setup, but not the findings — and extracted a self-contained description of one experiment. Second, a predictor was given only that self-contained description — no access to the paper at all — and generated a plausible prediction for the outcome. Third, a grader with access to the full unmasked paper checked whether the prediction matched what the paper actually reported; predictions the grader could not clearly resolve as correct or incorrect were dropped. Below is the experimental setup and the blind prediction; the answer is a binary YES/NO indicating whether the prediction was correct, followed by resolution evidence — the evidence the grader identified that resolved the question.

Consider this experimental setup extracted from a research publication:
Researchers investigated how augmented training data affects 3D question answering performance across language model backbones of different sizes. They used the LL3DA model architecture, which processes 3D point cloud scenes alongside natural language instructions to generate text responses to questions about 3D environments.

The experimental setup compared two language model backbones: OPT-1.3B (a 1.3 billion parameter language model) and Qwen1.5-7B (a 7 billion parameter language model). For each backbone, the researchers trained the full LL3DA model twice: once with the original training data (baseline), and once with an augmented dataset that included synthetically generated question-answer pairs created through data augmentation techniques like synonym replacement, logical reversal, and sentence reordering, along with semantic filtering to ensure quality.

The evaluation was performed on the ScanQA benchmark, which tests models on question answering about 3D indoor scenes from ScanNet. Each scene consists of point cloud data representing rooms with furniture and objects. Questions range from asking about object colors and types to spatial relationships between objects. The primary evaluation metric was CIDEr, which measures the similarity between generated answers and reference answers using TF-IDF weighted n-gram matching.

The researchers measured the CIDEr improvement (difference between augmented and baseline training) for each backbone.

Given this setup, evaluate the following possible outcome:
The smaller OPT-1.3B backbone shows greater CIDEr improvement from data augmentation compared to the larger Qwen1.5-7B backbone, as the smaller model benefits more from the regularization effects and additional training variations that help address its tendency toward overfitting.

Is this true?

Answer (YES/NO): YES